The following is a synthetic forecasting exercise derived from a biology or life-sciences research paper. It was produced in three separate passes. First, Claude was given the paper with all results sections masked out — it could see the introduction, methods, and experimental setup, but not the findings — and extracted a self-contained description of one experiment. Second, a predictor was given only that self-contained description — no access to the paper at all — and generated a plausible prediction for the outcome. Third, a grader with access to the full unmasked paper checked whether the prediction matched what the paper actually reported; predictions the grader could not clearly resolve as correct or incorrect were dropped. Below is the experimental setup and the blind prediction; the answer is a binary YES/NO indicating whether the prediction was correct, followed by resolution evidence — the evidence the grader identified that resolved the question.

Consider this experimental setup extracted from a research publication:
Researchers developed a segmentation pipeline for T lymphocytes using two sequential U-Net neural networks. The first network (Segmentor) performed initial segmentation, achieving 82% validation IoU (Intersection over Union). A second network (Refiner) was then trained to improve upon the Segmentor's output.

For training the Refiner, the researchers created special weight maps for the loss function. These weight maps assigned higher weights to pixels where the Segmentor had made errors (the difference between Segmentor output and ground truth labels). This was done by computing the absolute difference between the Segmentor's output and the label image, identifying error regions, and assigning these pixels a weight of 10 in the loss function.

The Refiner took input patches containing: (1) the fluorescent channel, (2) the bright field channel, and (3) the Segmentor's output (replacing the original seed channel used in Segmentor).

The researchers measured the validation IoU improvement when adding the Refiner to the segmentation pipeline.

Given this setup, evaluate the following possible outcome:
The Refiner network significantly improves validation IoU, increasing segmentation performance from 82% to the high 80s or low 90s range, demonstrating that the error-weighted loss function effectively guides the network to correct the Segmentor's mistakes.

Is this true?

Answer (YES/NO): YES